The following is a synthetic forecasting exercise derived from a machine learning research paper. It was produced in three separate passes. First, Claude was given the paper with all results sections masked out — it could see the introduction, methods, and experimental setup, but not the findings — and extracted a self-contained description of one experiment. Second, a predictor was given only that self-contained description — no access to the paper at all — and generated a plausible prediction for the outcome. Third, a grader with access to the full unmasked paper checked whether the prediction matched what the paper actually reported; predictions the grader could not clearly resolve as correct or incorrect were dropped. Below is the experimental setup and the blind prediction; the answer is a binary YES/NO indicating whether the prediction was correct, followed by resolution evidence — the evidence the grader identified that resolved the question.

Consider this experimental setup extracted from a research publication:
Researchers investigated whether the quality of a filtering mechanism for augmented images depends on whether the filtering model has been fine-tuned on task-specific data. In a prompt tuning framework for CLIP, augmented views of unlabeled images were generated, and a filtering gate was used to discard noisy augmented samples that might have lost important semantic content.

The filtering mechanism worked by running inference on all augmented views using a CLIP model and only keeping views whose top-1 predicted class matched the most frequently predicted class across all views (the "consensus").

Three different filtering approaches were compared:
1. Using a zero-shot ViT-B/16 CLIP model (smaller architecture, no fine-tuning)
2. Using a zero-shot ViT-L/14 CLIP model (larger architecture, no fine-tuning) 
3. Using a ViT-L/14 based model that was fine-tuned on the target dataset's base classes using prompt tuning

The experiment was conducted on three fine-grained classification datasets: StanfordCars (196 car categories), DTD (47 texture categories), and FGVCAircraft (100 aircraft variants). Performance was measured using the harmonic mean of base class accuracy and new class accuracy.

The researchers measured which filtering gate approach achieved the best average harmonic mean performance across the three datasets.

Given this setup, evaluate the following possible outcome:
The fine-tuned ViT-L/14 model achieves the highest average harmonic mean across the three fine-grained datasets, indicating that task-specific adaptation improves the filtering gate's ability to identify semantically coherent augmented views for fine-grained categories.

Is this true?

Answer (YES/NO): YES